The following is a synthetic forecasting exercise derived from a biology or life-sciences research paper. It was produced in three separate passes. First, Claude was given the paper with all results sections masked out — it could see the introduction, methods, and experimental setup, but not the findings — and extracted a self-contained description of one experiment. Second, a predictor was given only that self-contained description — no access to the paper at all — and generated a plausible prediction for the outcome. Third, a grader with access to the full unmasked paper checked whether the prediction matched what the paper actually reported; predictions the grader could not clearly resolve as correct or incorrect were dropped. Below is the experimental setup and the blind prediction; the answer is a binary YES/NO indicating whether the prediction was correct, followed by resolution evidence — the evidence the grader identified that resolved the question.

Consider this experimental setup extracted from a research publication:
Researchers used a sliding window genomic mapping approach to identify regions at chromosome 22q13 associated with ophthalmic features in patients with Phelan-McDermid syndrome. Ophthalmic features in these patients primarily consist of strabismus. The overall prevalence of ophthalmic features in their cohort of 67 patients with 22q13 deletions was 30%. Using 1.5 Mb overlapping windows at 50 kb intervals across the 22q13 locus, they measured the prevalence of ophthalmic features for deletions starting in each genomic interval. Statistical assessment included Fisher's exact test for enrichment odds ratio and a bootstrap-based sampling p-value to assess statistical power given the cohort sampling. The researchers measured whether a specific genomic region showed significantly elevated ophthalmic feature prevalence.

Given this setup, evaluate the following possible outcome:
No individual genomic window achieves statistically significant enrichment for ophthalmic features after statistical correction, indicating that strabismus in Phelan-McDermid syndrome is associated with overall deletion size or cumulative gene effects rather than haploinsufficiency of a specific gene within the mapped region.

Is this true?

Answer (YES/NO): NO